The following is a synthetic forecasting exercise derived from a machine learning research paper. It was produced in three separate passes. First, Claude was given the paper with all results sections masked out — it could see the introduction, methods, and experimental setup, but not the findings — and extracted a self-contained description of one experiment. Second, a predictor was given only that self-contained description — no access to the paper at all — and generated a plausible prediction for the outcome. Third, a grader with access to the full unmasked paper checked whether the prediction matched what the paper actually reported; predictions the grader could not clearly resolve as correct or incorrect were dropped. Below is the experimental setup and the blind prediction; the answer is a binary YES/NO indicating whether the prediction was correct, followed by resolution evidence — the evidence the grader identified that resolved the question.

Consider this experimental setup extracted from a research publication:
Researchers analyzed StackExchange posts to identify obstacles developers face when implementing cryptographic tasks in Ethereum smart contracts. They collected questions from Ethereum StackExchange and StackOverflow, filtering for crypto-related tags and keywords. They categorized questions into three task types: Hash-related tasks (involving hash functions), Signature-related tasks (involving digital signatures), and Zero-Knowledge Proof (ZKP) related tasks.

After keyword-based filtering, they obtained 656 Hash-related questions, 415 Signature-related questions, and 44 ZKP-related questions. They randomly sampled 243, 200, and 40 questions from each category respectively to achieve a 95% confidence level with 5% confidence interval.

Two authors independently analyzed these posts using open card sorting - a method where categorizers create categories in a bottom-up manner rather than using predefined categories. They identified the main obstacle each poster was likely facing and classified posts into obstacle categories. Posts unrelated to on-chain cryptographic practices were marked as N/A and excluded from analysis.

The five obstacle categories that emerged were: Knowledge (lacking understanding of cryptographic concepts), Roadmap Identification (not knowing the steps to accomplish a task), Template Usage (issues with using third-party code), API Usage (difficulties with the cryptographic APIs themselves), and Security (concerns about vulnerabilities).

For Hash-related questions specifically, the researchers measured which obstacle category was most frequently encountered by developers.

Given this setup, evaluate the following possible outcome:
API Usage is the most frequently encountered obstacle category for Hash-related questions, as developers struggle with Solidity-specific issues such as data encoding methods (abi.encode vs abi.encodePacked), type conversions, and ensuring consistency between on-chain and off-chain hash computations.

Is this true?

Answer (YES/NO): YES